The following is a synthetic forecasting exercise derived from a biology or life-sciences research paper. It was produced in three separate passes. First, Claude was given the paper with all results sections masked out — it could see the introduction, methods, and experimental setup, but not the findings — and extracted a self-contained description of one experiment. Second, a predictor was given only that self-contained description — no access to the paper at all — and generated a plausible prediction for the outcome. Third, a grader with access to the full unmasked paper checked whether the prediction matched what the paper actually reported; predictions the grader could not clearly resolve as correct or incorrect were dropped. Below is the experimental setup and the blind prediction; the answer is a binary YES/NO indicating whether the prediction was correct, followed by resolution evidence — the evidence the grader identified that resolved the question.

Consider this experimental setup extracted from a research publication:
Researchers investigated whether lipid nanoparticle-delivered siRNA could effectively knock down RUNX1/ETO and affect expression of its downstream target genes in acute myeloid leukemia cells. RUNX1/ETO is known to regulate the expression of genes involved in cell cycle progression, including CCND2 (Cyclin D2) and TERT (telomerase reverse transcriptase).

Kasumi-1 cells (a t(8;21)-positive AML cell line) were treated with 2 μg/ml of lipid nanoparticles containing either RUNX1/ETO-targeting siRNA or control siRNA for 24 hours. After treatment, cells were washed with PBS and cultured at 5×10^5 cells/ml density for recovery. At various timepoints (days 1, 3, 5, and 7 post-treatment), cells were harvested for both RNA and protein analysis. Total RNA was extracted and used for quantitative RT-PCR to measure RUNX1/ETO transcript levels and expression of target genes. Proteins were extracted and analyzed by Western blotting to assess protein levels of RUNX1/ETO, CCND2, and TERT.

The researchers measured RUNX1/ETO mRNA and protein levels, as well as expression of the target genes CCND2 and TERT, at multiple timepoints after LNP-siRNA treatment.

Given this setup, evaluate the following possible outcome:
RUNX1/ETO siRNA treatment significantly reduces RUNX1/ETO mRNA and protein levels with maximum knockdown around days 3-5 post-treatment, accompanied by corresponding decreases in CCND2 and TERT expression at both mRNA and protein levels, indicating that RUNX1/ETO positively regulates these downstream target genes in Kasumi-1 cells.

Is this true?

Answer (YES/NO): YES